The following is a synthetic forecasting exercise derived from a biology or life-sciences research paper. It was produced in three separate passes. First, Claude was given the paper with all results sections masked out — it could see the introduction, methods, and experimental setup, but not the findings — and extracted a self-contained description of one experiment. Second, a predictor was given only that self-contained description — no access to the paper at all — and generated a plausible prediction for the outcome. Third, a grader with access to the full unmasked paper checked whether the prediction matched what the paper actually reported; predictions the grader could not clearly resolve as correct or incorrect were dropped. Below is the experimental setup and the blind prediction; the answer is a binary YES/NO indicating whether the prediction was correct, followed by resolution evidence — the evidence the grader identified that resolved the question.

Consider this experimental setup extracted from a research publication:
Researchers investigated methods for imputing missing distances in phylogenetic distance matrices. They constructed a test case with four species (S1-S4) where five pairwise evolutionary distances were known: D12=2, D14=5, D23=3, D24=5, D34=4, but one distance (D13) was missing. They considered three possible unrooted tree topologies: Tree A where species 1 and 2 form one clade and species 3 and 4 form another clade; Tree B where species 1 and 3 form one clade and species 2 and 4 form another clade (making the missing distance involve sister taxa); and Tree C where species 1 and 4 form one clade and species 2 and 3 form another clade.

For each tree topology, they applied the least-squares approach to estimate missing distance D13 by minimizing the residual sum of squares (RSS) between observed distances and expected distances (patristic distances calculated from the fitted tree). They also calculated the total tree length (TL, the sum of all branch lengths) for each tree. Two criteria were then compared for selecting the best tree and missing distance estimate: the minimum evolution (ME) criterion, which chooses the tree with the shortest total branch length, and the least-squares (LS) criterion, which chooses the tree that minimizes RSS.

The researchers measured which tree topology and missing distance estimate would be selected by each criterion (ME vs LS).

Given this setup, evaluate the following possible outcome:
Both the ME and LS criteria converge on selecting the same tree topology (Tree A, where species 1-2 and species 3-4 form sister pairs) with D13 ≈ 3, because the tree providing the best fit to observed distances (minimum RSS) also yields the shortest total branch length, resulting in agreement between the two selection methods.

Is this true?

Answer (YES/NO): NO